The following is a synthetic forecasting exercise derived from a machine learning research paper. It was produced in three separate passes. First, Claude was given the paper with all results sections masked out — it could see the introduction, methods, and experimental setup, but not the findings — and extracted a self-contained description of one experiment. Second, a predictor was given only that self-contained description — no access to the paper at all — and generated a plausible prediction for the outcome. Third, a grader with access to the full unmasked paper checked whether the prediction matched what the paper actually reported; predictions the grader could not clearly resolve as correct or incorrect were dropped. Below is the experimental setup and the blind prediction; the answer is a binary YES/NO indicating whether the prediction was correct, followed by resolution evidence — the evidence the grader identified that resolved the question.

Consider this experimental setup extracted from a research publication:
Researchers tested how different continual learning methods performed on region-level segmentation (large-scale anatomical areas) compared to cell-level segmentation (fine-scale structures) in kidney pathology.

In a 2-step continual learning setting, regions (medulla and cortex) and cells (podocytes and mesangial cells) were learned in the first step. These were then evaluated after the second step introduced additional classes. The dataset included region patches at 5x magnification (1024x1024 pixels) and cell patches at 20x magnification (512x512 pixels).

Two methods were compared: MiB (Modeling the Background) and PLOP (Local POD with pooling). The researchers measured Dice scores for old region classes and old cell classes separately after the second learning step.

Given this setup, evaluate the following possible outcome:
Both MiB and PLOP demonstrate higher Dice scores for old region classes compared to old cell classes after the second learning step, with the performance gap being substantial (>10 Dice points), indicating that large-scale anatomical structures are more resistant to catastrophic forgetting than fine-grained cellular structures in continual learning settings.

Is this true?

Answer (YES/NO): NO